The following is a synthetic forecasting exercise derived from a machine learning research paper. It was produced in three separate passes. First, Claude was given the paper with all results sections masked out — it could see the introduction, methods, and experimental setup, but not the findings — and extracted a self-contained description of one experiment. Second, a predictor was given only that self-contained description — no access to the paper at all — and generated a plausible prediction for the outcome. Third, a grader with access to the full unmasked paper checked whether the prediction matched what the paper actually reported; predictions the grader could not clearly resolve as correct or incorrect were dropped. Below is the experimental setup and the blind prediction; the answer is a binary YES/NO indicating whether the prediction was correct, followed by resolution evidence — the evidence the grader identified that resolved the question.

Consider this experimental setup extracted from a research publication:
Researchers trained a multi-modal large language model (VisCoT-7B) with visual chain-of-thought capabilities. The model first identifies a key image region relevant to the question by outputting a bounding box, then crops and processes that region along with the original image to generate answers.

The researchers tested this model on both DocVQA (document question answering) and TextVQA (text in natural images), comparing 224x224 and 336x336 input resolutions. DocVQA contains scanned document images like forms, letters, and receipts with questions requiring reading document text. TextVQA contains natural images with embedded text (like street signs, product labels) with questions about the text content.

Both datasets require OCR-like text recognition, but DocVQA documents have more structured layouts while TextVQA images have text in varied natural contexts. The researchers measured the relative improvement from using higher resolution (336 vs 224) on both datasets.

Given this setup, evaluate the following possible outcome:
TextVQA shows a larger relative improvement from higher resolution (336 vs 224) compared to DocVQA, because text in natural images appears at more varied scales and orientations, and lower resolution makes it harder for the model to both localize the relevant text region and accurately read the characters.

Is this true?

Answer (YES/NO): NO